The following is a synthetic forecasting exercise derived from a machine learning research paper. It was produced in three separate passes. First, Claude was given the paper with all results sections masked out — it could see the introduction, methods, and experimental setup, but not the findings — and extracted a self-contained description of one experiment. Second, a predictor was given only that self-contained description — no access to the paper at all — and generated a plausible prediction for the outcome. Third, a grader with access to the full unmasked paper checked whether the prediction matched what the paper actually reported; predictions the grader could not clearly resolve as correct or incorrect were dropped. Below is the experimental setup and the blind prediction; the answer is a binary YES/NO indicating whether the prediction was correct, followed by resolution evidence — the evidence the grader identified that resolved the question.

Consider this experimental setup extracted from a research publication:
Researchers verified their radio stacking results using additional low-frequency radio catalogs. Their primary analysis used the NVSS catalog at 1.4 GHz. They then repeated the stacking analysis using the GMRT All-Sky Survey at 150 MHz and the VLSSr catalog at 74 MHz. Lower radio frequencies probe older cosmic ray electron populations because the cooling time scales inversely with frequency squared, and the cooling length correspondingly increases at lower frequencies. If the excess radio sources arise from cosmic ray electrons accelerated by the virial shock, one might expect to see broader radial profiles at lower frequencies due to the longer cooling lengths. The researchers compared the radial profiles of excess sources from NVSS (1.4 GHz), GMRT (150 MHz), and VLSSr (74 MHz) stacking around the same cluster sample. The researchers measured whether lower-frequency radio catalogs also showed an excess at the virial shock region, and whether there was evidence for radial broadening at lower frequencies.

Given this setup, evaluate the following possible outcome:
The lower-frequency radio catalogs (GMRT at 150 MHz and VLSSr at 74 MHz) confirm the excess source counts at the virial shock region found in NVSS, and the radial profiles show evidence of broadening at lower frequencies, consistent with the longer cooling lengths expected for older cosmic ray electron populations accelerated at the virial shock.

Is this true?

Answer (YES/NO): NO